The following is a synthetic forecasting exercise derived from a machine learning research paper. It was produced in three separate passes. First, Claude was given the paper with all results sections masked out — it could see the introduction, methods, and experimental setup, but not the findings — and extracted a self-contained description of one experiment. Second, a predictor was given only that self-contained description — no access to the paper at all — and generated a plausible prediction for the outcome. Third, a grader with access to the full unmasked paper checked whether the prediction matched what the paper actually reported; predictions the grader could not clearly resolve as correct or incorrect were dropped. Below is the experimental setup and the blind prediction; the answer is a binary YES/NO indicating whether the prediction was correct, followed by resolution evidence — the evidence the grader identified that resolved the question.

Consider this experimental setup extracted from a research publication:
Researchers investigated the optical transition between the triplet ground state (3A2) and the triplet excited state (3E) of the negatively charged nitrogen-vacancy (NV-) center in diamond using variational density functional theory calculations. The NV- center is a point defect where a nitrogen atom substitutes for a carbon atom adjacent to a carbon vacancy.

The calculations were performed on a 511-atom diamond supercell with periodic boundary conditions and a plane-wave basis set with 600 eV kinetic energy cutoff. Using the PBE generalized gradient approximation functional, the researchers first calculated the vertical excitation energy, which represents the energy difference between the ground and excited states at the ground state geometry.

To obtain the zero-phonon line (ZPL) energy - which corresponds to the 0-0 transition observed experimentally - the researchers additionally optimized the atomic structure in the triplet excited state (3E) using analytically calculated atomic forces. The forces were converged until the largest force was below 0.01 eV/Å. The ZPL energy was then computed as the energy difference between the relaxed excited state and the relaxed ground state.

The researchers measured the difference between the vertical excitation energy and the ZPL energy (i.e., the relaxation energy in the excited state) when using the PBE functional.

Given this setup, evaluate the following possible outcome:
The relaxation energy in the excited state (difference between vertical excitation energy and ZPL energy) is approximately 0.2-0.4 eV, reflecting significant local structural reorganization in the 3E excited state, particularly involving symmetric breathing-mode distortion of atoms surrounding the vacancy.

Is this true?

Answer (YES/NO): YES